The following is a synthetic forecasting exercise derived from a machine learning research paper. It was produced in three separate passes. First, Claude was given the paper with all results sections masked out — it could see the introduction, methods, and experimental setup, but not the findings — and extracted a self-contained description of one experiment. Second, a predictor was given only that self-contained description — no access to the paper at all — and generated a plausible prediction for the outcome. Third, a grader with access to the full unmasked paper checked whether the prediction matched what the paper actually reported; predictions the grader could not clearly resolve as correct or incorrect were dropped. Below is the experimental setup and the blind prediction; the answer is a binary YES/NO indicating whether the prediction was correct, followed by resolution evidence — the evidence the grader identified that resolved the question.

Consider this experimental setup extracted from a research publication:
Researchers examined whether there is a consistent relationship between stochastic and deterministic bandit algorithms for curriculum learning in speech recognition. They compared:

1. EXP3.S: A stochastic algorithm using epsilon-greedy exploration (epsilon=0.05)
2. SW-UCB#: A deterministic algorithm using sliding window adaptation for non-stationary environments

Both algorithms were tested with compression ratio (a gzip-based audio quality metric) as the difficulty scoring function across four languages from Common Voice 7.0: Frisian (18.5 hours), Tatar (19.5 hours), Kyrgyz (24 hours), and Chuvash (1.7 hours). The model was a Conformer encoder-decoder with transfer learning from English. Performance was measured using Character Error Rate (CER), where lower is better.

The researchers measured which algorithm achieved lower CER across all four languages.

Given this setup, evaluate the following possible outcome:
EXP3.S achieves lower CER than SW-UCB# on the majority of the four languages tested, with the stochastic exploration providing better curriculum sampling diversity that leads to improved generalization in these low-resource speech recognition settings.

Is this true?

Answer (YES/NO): NO